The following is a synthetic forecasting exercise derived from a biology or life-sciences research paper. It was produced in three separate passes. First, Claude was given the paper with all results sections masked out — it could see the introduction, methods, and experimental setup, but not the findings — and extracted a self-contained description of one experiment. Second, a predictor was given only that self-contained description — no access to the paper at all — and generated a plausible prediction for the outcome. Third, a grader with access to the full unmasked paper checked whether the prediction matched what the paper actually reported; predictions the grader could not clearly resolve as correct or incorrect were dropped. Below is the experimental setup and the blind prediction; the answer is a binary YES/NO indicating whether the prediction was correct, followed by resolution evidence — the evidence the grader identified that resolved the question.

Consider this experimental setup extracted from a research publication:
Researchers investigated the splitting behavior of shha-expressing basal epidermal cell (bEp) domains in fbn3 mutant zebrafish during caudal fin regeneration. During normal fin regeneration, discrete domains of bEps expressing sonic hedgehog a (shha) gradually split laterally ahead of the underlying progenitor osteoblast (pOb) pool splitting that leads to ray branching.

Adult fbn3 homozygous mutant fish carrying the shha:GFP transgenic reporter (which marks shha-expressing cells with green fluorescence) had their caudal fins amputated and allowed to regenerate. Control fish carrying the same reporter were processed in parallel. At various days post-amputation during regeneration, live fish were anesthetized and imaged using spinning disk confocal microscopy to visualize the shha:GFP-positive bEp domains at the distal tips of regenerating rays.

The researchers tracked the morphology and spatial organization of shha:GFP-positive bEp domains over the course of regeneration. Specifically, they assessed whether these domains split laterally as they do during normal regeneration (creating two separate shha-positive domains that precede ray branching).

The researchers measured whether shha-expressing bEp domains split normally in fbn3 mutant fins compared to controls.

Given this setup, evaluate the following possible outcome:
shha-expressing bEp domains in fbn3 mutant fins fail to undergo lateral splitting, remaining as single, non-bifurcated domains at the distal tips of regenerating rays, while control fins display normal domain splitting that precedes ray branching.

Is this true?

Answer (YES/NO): NO